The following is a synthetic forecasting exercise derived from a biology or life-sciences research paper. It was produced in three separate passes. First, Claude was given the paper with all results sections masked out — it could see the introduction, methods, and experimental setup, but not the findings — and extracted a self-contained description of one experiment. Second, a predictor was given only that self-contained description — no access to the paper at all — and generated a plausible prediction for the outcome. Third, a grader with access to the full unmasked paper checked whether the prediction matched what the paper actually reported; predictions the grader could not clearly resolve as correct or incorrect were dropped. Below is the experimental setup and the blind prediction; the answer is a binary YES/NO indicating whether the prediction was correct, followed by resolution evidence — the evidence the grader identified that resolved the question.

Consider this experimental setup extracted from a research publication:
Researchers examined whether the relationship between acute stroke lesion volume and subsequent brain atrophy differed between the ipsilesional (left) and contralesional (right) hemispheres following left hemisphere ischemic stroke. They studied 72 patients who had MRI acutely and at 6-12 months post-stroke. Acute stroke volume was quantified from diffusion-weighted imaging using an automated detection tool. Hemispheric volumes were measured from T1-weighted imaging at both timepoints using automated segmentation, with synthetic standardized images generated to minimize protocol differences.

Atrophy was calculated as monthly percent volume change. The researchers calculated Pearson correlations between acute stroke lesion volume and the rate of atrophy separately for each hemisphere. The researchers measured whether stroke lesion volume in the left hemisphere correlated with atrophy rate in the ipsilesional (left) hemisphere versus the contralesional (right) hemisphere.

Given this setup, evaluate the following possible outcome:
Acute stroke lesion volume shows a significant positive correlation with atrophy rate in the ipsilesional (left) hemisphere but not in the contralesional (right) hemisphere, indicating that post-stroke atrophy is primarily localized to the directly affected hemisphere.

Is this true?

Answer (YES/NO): YES